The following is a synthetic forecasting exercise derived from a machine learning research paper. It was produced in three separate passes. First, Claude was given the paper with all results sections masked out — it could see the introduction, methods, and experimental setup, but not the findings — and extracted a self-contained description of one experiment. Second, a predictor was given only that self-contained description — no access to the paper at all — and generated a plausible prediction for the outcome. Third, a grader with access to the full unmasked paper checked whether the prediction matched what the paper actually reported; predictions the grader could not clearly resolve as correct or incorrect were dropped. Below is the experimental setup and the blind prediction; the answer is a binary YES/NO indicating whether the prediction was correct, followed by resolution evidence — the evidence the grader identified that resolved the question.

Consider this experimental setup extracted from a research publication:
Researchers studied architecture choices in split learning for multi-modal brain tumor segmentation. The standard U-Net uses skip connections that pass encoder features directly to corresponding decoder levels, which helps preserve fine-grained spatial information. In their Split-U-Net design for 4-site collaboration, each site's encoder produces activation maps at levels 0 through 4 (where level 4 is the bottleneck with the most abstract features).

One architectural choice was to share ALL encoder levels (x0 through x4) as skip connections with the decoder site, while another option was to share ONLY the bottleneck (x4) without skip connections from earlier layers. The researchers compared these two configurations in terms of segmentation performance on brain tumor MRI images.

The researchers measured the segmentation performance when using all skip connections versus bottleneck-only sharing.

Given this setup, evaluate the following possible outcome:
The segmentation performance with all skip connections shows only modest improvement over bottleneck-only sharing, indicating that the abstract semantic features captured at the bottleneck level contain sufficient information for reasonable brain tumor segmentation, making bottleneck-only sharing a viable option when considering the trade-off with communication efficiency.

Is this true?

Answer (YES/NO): NO